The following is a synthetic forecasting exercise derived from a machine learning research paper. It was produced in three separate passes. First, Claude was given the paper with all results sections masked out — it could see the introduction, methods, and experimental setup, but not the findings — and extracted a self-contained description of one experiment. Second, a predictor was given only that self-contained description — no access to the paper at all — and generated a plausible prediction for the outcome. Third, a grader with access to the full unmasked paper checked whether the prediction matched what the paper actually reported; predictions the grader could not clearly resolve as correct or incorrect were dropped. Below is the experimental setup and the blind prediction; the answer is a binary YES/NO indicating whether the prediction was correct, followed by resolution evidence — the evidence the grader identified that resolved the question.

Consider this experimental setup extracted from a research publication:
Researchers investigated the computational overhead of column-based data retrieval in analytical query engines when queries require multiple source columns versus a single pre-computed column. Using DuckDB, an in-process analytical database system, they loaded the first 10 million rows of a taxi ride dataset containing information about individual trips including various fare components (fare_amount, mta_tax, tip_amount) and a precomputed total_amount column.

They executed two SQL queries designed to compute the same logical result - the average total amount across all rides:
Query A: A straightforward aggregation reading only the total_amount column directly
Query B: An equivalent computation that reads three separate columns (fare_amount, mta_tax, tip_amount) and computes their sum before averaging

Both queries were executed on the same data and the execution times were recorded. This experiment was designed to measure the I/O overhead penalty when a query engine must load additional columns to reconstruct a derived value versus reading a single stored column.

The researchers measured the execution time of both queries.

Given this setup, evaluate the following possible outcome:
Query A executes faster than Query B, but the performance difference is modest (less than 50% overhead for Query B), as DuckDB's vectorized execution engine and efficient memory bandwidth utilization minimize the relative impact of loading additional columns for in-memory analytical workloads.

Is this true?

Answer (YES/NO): NO